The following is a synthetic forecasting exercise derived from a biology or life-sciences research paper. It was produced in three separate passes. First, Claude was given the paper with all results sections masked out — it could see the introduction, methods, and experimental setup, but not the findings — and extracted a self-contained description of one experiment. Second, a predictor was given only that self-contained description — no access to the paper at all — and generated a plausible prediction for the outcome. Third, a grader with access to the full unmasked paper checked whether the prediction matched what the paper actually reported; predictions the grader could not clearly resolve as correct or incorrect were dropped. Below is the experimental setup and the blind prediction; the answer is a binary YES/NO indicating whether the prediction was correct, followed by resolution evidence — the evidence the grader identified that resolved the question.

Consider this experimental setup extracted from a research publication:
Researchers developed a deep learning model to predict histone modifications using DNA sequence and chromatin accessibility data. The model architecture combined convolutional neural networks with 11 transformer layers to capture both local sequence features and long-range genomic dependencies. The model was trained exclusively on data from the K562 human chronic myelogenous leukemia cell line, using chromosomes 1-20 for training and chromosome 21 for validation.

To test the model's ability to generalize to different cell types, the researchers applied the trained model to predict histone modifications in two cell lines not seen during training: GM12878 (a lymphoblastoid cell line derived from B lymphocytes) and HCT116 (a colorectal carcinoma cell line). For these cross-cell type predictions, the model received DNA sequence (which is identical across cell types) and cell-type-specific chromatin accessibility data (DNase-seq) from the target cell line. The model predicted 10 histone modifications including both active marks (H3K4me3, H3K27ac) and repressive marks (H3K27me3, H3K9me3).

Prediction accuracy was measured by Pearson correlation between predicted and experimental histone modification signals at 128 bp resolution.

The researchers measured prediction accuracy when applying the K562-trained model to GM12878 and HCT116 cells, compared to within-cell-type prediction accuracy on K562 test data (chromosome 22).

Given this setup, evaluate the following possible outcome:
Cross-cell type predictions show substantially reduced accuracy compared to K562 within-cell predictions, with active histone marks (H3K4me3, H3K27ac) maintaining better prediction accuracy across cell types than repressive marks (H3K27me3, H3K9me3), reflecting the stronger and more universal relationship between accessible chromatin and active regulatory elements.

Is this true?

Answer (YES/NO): NO